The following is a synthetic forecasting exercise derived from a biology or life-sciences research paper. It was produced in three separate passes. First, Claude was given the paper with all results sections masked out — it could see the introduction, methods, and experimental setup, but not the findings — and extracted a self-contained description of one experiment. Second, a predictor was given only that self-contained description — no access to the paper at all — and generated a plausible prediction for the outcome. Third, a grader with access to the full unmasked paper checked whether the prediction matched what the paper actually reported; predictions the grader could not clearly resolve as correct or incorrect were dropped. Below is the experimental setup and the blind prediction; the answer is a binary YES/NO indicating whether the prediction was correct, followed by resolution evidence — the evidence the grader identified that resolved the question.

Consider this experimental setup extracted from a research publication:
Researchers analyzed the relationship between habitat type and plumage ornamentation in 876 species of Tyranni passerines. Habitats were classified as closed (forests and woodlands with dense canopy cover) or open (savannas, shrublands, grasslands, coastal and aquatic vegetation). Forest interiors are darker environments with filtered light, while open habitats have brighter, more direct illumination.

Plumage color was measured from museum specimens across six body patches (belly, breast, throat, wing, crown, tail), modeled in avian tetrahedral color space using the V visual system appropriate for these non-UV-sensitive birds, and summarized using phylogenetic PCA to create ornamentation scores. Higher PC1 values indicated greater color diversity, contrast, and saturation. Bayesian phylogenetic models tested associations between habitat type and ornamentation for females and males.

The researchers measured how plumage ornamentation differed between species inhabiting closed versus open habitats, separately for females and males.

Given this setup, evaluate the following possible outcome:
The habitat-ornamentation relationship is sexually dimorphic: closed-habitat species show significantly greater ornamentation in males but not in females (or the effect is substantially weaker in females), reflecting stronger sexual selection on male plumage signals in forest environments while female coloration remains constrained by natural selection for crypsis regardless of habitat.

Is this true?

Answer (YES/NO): NO